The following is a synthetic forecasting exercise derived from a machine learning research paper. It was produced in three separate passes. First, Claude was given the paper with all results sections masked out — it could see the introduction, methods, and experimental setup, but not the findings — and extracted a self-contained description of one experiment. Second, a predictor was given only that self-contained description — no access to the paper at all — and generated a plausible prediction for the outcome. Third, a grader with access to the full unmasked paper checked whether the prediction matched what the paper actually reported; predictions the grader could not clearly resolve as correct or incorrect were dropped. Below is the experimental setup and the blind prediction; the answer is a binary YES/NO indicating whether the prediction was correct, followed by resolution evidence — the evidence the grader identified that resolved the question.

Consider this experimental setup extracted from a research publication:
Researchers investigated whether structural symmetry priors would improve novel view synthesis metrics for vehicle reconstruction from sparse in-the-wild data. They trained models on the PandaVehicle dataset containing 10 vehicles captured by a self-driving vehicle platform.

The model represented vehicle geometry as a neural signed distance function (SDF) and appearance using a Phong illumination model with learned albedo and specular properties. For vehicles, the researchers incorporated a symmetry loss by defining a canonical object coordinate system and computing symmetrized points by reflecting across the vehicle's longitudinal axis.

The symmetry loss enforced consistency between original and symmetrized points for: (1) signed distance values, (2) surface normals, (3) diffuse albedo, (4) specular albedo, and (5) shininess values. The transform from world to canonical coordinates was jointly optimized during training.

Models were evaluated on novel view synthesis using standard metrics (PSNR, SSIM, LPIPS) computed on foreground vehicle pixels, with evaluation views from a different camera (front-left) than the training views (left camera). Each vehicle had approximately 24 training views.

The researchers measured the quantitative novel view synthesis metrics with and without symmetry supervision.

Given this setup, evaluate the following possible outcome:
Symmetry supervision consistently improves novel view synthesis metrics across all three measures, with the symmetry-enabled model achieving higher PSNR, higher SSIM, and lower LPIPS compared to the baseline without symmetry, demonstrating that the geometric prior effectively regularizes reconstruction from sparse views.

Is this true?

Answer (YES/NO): NO